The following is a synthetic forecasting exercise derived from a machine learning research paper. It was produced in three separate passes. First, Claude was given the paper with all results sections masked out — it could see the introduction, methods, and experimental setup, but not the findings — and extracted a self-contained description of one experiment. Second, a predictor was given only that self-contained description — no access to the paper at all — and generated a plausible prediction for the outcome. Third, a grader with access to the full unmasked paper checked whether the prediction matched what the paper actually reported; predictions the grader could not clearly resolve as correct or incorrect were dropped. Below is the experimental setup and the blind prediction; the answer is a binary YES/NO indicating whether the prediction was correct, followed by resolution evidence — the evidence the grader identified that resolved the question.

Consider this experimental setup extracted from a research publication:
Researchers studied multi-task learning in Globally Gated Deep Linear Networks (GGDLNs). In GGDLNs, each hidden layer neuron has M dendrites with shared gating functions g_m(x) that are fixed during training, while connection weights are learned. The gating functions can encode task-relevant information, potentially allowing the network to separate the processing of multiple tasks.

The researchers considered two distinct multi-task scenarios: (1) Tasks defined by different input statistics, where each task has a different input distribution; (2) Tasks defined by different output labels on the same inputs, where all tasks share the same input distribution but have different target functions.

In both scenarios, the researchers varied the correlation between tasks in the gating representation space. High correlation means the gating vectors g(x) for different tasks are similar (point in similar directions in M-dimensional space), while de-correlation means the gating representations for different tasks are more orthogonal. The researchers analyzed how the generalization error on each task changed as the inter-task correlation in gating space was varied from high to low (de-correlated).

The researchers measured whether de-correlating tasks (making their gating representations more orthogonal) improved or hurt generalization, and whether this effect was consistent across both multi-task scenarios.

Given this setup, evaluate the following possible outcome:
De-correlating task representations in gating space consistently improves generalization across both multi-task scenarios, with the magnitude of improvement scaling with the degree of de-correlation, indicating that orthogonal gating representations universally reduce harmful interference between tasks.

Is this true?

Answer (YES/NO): NO